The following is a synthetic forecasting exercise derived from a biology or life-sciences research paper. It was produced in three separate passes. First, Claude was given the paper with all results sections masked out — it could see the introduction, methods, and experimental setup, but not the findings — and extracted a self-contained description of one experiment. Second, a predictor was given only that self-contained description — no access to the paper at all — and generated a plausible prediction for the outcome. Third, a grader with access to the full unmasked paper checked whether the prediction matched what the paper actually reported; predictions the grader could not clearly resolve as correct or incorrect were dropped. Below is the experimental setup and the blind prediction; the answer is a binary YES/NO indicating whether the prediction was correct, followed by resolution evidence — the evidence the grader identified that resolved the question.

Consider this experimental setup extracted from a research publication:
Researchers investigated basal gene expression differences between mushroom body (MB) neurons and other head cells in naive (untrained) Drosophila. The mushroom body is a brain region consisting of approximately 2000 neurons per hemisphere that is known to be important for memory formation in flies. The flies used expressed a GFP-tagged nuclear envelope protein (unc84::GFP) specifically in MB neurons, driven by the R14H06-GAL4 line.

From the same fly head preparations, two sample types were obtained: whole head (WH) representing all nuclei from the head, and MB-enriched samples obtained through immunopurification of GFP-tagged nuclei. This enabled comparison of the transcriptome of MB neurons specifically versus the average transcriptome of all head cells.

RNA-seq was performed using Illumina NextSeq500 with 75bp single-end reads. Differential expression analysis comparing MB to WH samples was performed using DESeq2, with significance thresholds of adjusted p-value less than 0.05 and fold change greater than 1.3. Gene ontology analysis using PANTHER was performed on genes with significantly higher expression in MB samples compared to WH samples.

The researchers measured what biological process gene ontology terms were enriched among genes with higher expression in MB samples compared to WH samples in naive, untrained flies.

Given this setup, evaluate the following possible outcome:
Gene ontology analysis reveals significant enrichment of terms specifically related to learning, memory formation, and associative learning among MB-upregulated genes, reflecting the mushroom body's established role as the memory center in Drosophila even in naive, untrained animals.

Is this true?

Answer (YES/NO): NO